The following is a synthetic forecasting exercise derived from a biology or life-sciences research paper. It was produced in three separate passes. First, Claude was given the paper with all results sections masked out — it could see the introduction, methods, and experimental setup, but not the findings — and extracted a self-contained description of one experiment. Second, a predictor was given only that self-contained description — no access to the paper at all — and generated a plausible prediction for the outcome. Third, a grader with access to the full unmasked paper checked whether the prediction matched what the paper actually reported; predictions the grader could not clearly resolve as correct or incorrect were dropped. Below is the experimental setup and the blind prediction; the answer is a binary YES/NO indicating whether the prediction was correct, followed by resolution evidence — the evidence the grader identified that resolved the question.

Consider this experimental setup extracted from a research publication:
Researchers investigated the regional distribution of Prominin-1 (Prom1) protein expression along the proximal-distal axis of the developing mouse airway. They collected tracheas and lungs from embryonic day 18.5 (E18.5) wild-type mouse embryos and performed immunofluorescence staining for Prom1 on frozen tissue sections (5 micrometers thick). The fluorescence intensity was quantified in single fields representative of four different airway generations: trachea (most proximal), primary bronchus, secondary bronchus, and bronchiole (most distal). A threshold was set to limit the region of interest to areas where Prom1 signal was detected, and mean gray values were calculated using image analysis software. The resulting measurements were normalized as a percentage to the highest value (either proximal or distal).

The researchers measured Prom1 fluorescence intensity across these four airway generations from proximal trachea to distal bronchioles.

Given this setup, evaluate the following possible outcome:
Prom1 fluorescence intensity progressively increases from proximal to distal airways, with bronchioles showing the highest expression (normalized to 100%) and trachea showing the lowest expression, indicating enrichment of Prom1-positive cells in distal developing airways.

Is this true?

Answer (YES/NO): YES